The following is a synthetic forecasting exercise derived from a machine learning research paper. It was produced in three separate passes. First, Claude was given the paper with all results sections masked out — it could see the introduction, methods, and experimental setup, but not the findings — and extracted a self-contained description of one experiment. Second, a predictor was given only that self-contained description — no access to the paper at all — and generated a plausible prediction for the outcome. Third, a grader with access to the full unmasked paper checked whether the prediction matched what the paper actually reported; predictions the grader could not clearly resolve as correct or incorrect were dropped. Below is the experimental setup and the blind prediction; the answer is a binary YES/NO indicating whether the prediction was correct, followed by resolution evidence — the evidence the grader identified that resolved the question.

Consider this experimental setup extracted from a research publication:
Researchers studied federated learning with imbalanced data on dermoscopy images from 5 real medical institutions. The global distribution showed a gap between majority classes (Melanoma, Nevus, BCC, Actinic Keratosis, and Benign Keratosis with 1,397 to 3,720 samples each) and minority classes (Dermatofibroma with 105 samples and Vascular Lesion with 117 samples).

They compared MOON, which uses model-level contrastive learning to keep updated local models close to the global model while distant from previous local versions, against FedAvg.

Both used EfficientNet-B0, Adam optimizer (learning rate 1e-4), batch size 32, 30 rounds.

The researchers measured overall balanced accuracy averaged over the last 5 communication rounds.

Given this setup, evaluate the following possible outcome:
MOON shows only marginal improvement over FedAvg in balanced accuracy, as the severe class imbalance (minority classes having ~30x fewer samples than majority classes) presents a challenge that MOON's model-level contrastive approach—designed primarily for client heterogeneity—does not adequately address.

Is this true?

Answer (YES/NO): NO